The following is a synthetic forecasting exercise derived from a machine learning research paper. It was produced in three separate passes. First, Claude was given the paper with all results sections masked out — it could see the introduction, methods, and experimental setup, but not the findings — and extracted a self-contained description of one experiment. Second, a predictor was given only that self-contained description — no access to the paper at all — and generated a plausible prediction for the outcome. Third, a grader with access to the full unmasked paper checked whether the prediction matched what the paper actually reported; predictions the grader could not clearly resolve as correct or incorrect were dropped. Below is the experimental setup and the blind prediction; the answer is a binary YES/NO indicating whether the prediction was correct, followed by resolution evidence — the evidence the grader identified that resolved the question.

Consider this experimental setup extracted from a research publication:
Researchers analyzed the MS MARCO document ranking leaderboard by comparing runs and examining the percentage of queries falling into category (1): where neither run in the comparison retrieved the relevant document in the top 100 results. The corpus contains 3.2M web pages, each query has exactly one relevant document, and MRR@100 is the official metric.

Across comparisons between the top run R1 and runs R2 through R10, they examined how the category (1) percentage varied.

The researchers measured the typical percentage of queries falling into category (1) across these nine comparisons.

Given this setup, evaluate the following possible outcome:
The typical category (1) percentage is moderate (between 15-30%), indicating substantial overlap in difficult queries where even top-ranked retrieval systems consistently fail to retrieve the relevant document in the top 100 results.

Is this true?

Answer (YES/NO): NO